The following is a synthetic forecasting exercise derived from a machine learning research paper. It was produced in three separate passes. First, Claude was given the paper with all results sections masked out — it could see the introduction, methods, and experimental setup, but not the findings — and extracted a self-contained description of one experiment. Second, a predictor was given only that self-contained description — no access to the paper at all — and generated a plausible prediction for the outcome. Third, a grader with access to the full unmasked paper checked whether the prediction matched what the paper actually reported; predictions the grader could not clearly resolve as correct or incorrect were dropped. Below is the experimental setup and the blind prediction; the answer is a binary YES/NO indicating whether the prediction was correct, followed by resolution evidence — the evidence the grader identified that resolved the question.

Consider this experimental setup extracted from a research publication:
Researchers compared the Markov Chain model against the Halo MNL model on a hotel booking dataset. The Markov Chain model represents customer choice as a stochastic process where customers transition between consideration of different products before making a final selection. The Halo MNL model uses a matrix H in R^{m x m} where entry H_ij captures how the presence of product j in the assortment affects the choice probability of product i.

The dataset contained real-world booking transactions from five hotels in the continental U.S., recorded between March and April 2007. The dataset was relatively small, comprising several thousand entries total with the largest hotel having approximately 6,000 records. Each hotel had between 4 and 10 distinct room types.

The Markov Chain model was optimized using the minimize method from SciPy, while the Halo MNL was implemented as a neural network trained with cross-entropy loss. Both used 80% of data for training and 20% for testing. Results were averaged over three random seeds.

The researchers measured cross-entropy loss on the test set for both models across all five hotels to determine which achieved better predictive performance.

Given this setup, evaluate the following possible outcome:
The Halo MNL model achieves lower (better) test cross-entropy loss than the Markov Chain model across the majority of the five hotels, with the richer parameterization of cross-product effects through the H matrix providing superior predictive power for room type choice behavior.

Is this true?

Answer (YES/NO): NO